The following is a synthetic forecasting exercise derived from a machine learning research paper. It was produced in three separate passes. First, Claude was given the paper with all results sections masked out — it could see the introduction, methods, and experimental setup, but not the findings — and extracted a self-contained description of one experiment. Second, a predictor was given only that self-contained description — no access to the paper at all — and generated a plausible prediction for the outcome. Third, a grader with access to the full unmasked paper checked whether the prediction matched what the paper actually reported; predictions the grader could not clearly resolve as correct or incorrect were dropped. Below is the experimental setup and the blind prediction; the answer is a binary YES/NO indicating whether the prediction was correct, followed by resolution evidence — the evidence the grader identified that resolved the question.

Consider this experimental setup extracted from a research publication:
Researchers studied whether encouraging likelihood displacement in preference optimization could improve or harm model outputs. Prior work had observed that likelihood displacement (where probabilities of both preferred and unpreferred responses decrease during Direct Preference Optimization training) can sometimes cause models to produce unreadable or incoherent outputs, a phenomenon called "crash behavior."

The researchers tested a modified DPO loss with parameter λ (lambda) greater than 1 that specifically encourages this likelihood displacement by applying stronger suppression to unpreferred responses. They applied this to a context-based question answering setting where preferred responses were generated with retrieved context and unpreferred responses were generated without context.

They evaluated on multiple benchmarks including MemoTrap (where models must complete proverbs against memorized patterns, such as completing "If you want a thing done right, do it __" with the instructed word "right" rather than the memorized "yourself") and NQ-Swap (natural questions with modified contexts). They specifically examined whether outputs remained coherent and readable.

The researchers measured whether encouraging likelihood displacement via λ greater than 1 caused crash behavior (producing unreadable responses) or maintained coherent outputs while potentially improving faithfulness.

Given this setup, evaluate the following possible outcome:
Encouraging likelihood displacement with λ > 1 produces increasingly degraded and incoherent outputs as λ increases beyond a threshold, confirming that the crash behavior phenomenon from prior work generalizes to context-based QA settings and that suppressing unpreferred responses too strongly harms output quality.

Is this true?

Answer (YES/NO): NO